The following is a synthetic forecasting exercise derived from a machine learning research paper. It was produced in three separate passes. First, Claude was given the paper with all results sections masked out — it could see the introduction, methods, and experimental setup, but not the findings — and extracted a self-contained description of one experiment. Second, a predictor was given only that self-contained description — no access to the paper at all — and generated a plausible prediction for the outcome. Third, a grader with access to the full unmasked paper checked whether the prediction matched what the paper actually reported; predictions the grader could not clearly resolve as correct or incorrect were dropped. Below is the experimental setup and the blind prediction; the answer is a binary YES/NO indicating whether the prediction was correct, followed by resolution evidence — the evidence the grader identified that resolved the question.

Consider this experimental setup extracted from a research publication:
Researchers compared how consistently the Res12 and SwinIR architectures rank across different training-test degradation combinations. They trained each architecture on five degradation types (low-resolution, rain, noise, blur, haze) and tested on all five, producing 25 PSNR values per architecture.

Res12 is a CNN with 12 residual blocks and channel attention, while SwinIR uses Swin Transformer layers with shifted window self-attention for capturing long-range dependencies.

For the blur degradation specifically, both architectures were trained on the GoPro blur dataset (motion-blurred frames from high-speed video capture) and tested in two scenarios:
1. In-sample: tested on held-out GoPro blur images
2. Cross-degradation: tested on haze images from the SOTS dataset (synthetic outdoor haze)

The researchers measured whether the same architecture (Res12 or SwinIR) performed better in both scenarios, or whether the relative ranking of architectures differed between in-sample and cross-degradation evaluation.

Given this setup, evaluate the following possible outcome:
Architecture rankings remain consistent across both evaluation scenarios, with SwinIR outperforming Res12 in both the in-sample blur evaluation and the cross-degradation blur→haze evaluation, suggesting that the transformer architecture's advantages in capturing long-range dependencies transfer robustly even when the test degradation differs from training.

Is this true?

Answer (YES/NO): NO